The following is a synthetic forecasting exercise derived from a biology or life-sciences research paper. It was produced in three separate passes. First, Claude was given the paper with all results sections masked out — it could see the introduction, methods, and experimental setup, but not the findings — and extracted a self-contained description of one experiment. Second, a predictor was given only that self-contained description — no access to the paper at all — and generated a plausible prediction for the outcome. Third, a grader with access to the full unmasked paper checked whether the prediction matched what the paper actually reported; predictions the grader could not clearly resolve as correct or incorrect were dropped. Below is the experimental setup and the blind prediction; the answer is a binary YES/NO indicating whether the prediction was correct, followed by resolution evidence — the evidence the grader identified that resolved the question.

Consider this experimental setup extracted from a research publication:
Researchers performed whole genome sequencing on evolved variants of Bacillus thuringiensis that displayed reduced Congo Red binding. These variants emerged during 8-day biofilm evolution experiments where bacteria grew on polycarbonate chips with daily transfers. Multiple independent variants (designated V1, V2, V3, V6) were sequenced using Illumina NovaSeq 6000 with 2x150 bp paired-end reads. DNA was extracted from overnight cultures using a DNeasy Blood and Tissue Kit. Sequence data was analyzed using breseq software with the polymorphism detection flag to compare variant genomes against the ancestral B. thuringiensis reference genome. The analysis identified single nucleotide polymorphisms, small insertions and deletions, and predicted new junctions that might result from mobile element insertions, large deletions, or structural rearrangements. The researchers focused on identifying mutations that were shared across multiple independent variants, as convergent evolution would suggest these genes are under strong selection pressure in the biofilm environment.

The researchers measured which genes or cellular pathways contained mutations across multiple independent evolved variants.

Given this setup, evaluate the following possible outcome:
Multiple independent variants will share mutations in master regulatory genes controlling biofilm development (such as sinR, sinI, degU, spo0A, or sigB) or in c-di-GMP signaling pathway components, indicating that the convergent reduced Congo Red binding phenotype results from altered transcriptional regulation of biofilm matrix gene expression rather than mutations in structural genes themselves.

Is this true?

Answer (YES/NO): YES